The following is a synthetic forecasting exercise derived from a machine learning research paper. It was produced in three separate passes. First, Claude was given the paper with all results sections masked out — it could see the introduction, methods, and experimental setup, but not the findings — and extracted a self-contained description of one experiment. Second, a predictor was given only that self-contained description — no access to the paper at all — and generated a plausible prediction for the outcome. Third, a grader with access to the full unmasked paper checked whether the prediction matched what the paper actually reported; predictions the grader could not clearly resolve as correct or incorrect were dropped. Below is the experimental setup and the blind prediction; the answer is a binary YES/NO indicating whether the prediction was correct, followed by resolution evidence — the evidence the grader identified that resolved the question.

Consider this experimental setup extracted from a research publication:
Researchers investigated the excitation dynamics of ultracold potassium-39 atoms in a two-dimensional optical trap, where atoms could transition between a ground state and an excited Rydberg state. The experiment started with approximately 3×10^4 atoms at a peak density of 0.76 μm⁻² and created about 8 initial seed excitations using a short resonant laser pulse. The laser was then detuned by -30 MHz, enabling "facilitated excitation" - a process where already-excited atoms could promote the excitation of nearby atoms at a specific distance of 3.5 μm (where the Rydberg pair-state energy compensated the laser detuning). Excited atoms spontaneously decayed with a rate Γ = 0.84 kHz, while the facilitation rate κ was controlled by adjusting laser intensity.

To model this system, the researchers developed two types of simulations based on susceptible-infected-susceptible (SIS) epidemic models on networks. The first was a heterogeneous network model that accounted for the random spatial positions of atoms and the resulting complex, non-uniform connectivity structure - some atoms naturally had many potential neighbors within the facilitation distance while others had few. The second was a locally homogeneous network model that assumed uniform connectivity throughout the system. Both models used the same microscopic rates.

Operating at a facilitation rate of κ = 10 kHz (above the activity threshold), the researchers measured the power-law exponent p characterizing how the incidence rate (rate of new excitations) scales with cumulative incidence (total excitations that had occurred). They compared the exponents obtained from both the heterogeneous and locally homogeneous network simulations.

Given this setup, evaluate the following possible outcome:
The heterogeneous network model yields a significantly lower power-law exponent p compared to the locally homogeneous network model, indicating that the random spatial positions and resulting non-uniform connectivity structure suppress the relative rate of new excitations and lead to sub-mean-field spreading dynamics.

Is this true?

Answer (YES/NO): YES